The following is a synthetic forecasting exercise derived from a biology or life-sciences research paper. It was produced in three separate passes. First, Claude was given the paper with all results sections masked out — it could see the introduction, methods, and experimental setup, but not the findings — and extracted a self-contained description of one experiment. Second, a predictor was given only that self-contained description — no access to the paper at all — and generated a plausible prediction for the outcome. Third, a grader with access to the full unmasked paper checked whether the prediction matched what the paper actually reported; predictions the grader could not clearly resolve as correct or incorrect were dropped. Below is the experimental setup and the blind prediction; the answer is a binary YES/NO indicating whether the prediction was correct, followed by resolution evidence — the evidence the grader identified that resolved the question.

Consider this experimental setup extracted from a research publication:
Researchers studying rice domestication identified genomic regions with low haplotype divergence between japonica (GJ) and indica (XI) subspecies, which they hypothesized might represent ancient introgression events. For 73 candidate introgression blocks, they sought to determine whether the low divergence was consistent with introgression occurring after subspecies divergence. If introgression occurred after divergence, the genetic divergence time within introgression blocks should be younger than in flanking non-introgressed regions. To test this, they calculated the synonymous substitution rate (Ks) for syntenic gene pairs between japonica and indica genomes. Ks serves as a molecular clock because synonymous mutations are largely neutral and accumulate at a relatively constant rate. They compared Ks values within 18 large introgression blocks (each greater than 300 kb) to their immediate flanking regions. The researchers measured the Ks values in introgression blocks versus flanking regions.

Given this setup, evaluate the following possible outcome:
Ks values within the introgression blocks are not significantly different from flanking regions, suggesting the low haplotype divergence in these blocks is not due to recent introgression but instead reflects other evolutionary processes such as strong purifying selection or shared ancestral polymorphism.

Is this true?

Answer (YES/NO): NO